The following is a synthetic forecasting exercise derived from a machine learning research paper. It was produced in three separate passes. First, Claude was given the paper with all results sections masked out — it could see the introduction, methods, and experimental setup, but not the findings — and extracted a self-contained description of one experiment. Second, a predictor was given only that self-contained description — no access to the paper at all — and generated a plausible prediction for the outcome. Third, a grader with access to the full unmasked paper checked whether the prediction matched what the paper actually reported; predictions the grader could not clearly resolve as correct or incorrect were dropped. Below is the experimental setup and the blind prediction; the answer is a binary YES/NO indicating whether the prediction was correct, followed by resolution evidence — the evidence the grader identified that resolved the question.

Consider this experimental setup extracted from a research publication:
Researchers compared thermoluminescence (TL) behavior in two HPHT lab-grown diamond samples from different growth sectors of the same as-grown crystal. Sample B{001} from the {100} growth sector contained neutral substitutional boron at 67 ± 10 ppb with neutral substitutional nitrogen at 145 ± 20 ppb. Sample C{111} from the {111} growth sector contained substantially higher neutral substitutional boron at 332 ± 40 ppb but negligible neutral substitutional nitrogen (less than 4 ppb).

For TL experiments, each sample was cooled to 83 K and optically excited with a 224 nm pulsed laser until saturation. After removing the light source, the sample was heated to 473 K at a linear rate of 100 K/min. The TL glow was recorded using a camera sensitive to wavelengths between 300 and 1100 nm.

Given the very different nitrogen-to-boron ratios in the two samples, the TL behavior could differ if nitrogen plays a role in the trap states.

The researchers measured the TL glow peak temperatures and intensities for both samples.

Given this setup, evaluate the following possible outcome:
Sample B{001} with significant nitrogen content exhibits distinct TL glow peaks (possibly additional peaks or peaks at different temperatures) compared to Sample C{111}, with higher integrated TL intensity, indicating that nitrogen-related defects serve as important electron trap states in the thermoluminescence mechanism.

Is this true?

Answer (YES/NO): NO